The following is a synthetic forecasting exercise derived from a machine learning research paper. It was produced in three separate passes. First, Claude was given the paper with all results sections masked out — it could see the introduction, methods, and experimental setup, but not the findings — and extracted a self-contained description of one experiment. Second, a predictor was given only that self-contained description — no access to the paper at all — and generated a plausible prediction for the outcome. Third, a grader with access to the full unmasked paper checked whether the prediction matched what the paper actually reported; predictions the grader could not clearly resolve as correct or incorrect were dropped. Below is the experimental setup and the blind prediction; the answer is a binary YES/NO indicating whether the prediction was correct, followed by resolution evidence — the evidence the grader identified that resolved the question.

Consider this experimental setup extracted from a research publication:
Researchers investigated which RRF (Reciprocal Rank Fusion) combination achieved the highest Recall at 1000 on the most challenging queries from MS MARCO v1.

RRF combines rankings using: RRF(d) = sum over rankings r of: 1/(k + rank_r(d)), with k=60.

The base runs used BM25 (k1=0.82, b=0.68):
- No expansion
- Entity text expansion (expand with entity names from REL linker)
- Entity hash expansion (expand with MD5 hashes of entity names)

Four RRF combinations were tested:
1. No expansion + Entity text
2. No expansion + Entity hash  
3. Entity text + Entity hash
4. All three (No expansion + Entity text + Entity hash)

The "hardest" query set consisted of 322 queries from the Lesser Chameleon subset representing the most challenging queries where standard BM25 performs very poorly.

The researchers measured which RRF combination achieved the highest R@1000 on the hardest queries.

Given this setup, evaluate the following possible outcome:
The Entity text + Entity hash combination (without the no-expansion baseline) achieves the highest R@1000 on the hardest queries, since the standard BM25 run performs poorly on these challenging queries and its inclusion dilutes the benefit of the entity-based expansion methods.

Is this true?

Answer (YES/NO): NO